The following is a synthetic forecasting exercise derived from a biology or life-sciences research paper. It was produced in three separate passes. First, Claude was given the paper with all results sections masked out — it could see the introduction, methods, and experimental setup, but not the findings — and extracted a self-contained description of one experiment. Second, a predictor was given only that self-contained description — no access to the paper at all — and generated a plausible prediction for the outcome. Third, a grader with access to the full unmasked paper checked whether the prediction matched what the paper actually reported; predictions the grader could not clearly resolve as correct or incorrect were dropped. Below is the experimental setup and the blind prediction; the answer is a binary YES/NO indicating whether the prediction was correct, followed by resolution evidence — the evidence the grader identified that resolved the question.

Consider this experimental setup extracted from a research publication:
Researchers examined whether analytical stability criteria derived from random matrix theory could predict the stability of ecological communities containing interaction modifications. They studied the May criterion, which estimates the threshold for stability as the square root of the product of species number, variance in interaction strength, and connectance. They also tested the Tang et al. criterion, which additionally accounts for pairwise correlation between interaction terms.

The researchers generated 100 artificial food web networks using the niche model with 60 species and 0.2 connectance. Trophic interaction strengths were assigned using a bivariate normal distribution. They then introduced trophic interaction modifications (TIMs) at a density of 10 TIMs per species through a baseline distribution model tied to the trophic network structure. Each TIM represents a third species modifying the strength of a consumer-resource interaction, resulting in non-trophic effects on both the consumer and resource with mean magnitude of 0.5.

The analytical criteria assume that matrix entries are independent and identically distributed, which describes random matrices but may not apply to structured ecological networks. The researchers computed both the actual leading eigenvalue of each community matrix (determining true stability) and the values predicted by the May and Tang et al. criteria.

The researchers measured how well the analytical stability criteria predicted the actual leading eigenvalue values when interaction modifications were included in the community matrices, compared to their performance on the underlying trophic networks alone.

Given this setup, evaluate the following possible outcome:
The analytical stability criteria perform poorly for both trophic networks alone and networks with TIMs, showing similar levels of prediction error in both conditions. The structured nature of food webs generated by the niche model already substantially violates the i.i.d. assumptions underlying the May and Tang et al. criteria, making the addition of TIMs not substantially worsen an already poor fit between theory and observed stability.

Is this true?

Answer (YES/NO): NO